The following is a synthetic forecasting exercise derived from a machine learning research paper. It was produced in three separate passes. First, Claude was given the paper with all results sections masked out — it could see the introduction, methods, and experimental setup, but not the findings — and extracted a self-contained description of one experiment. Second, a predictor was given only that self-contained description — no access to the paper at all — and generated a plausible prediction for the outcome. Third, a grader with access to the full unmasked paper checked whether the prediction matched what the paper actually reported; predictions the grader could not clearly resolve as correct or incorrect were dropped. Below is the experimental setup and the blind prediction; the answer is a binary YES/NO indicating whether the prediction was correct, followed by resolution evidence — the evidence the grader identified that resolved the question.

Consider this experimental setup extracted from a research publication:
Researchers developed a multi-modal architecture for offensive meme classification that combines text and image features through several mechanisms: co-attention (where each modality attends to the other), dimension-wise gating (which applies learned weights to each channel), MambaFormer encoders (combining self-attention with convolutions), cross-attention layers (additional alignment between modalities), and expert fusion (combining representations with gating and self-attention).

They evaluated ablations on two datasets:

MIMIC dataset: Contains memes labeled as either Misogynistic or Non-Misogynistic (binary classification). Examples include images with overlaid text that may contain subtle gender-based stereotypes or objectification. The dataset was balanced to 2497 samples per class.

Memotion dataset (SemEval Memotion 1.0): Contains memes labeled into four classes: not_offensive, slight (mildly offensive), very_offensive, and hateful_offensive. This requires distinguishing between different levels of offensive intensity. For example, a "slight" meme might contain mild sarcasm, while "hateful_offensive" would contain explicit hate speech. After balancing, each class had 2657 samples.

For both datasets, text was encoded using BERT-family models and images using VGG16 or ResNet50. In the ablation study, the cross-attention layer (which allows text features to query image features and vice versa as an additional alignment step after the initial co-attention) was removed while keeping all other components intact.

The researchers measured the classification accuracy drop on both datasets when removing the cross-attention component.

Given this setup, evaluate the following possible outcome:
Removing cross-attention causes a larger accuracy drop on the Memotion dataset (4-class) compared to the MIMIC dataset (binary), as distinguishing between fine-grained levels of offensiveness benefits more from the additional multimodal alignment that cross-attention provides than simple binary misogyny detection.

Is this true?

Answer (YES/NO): YES